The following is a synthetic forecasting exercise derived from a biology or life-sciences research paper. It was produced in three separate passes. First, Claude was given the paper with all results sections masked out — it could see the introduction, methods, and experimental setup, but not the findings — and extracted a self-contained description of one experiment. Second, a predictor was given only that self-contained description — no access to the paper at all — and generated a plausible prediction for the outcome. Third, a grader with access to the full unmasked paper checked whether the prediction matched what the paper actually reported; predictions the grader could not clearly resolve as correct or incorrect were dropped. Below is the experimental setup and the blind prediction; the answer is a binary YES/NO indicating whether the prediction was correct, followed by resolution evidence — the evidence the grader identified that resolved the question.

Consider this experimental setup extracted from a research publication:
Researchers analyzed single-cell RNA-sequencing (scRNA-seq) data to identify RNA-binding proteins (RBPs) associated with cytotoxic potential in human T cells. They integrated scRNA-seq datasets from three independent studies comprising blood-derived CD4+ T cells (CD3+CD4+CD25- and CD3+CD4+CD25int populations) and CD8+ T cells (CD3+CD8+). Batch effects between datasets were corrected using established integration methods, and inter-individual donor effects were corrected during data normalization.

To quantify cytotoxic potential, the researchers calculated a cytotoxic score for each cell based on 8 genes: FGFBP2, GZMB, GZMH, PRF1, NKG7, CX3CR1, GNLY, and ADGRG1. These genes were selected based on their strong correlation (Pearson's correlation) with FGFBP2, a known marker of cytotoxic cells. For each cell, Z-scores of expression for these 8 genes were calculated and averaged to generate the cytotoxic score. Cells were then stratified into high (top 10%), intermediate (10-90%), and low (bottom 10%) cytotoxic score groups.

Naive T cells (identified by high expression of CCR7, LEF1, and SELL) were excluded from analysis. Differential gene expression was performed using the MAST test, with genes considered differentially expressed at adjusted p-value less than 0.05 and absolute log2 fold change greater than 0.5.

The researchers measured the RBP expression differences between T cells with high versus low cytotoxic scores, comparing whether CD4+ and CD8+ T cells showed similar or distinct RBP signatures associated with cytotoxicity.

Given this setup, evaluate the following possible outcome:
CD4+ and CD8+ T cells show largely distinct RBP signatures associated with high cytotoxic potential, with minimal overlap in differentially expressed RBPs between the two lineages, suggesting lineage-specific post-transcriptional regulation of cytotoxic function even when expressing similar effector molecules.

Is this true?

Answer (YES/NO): NO